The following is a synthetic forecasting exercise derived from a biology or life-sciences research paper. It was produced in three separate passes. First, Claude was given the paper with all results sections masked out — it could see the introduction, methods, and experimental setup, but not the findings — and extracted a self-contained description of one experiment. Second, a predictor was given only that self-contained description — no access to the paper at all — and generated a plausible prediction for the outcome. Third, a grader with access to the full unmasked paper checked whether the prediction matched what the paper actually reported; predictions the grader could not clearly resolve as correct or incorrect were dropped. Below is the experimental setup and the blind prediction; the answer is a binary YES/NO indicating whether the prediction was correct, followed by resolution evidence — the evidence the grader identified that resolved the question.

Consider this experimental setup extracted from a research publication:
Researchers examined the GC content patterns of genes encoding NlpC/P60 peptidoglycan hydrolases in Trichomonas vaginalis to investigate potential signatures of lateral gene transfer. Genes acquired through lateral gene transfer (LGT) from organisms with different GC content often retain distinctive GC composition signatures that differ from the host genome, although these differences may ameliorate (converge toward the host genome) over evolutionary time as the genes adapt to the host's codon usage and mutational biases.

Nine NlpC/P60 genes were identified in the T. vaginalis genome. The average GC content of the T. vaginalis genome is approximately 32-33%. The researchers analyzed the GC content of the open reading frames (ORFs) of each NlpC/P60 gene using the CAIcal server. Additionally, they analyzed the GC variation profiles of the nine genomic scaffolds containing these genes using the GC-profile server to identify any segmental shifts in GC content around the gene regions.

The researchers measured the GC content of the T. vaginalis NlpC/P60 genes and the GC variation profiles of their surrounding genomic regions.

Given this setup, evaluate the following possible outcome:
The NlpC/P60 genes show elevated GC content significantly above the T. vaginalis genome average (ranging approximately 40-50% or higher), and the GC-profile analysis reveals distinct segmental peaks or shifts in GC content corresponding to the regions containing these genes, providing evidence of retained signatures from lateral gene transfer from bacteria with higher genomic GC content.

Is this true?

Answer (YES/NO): NO